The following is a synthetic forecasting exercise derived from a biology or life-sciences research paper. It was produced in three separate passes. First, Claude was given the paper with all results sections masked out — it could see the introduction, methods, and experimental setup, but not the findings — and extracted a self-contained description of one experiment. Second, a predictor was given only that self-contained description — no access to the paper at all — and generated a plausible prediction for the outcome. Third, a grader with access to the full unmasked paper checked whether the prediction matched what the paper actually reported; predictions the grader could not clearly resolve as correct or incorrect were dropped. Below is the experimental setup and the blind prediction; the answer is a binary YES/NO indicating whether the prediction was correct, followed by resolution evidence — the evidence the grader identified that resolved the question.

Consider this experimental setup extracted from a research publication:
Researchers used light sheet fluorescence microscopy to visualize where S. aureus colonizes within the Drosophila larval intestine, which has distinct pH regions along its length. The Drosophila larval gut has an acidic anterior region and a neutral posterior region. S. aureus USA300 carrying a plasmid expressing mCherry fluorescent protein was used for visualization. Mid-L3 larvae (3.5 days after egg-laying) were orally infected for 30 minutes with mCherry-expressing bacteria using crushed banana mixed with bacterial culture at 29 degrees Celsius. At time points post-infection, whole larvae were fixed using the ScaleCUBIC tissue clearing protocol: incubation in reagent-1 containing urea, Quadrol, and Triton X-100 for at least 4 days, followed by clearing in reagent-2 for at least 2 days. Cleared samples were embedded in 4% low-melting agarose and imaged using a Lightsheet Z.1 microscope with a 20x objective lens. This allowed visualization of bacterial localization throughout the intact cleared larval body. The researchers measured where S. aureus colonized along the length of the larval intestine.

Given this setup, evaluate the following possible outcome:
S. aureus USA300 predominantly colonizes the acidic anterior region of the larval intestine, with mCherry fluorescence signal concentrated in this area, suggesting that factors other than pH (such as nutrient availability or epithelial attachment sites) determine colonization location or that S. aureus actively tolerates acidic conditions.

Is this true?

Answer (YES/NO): NO